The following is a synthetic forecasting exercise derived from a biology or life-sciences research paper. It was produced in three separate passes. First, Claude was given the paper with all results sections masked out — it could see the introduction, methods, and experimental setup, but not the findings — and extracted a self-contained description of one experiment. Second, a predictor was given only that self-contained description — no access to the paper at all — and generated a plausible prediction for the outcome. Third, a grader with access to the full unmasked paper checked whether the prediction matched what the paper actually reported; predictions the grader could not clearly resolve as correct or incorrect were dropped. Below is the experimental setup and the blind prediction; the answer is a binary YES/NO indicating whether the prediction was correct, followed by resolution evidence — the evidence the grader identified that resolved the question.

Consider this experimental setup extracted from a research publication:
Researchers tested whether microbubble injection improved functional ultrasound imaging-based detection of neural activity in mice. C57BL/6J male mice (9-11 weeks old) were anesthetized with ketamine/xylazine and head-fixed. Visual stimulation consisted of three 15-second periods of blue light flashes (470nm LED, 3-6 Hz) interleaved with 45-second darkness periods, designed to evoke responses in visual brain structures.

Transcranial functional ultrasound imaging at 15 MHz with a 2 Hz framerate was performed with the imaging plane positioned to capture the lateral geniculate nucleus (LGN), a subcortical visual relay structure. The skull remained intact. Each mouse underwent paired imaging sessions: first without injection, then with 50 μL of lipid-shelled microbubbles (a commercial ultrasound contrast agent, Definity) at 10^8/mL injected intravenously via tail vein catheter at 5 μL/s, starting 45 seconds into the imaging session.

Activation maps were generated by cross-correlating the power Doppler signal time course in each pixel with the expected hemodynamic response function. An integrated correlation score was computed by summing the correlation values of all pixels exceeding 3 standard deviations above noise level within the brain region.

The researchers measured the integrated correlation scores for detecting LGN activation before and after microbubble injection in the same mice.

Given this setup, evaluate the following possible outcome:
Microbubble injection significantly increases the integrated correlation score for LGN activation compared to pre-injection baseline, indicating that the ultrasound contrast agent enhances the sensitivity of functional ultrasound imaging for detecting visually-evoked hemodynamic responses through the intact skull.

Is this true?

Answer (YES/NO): NO